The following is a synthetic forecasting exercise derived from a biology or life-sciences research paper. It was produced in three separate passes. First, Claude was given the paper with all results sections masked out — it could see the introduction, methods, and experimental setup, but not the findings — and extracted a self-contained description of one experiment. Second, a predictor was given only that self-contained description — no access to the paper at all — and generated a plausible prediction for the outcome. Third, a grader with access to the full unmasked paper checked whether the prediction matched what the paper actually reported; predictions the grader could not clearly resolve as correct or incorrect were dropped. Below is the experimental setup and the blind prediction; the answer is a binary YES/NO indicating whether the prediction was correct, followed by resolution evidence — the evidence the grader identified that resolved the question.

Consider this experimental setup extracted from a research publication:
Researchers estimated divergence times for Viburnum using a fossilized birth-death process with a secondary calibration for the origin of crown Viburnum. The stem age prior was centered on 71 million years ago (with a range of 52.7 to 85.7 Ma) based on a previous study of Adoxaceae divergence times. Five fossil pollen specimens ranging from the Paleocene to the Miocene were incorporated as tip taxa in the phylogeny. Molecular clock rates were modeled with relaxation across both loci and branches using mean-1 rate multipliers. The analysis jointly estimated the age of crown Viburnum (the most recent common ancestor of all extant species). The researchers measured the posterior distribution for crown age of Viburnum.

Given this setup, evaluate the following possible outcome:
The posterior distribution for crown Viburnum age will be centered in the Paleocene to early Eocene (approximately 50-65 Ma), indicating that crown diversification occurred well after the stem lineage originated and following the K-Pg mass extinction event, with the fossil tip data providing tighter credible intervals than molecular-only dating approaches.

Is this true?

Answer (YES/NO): NO